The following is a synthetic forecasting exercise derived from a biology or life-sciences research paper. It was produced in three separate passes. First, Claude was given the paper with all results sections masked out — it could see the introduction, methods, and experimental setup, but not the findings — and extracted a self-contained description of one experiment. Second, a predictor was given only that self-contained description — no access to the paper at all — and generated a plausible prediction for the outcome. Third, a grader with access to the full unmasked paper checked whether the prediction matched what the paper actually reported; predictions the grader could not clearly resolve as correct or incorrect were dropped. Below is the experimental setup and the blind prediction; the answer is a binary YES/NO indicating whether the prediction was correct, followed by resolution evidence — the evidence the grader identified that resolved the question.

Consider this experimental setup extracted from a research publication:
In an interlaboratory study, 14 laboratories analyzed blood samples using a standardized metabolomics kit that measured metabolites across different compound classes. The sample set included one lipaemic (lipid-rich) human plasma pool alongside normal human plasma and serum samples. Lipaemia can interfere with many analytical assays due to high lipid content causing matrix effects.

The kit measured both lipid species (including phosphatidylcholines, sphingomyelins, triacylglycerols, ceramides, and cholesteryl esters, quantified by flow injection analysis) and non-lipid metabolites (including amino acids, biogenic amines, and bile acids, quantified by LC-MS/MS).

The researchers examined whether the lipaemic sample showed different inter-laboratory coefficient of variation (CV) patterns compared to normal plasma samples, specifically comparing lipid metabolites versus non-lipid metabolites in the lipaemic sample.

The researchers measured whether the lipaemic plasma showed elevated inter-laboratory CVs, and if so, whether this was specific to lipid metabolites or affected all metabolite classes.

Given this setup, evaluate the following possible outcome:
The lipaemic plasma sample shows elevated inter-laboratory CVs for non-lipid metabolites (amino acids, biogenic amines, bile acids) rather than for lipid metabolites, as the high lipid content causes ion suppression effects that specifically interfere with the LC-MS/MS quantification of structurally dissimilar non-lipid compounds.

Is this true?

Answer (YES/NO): NO